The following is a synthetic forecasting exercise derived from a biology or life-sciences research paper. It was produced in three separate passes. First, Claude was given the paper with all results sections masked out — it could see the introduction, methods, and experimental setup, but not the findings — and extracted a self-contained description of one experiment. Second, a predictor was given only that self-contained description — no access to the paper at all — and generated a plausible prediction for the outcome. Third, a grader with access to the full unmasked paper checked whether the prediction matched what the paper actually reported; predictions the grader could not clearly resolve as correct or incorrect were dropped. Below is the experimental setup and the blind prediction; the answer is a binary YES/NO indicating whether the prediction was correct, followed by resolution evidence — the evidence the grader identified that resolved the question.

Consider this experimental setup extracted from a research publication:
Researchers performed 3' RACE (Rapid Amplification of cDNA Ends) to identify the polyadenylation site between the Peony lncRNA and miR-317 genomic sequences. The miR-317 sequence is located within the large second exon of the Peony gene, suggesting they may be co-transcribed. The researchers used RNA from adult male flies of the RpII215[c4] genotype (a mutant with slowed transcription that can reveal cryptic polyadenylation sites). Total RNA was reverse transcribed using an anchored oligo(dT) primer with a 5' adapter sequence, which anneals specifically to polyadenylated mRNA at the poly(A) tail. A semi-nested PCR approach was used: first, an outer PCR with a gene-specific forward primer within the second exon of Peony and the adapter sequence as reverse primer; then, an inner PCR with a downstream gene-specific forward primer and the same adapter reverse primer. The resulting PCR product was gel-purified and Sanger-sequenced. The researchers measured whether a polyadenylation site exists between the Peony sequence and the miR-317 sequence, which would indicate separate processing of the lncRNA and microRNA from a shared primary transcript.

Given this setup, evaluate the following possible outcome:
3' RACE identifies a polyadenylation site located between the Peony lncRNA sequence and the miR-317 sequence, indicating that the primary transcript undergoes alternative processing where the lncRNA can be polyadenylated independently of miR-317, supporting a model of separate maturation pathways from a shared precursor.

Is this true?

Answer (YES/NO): YES